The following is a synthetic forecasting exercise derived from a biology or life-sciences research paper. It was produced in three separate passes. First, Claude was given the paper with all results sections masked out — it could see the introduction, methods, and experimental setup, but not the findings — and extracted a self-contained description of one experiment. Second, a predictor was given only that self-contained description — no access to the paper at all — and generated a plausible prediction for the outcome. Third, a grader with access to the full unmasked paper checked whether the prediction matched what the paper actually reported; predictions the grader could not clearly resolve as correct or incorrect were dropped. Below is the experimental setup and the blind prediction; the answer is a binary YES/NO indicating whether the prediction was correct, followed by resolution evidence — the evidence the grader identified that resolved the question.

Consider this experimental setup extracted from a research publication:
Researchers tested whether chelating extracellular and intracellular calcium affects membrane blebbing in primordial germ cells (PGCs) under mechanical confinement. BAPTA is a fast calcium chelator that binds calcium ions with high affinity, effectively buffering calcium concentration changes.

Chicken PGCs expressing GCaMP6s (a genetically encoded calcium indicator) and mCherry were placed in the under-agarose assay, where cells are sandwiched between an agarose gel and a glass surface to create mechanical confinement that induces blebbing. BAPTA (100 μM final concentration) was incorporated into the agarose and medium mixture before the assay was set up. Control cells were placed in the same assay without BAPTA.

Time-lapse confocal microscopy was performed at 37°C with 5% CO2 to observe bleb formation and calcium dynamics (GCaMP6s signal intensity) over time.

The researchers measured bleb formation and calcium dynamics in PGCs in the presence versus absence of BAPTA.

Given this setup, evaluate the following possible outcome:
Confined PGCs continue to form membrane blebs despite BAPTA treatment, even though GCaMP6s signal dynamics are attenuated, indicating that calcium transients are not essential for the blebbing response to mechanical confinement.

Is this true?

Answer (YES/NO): NO